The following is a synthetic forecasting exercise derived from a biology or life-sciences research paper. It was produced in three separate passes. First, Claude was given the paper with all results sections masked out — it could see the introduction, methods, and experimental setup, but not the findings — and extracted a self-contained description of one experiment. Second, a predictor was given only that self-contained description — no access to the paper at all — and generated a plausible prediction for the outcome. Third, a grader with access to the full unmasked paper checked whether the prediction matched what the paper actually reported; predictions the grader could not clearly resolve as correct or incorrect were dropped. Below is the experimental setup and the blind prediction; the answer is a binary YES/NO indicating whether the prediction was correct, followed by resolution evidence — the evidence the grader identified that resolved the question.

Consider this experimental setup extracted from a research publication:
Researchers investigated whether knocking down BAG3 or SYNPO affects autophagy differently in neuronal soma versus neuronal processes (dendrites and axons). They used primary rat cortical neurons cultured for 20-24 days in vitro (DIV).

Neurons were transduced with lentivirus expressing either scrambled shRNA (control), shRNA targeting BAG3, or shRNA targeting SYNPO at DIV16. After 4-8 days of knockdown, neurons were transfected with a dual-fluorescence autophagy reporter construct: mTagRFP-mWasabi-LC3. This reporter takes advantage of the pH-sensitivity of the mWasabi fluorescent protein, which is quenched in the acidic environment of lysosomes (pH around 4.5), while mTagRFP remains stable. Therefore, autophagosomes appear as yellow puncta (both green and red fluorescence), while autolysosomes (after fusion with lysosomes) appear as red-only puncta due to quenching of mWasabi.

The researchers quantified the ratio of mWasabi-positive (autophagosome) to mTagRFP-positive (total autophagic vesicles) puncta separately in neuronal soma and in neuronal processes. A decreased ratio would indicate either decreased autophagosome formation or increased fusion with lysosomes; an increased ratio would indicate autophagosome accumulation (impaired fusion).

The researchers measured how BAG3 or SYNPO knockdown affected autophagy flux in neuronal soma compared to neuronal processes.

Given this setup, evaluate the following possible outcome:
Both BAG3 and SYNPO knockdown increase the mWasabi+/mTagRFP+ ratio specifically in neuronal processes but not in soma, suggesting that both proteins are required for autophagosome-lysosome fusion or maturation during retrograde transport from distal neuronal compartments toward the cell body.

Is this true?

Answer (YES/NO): YES